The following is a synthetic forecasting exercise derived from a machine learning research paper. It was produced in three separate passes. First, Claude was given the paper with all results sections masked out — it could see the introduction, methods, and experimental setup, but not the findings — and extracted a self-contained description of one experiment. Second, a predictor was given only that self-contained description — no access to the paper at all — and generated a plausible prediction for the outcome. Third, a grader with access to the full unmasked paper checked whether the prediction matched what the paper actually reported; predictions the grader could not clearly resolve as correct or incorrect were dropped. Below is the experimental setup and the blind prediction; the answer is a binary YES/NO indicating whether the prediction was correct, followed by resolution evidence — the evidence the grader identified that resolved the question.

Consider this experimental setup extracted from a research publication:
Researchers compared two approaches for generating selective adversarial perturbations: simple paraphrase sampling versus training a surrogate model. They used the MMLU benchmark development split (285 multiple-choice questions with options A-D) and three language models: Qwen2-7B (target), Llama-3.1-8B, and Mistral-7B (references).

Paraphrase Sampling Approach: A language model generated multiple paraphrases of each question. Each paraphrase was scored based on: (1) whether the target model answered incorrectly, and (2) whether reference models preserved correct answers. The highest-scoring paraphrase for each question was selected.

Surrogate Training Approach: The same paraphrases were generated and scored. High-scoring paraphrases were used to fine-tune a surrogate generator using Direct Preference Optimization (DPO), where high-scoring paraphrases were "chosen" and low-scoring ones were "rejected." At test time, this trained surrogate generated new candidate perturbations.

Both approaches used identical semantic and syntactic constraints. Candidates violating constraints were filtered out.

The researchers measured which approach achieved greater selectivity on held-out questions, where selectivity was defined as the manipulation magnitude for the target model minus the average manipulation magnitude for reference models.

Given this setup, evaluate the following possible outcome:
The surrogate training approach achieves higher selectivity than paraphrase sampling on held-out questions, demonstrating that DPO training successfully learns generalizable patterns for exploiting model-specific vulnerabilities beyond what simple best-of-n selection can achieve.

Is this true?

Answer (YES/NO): YES